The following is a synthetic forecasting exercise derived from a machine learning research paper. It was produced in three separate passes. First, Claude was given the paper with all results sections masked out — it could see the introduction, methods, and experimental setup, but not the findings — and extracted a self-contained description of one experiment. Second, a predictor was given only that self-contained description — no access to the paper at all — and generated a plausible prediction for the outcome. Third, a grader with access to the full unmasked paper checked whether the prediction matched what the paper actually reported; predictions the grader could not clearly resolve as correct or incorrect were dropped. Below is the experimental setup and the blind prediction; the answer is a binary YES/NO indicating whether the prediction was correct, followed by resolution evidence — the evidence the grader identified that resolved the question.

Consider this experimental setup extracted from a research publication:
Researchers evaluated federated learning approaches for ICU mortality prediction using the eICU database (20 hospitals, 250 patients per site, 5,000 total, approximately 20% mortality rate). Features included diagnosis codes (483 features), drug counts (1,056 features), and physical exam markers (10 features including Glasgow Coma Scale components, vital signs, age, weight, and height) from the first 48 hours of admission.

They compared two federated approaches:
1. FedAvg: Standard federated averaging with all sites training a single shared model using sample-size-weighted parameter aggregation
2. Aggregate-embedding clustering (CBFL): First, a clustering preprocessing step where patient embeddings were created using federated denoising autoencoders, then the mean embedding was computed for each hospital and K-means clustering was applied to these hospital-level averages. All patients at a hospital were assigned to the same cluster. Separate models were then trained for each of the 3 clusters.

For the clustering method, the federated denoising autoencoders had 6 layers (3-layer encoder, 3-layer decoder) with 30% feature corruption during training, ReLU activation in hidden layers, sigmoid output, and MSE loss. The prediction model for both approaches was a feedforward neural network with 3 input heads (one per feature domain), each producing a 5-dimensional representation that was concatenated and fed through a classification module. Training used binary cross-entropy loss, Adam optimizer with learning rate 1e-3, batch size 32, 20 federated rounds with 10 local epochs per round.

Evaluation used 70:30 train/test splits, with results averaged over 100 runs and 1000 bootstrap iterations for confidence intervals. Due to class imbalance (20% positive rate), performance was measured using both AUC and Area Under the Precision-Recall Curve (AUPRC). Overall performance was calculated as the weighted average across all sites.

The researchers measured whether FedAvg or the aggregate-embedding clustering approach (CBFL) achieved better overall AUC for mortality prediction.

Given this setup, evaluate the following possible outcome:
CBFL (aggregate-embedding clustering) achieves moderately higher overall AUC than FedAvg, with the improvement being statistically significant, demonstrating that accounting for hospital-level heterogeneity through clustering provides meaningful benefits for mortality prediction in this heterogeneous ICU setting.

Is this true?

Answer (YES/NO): NO